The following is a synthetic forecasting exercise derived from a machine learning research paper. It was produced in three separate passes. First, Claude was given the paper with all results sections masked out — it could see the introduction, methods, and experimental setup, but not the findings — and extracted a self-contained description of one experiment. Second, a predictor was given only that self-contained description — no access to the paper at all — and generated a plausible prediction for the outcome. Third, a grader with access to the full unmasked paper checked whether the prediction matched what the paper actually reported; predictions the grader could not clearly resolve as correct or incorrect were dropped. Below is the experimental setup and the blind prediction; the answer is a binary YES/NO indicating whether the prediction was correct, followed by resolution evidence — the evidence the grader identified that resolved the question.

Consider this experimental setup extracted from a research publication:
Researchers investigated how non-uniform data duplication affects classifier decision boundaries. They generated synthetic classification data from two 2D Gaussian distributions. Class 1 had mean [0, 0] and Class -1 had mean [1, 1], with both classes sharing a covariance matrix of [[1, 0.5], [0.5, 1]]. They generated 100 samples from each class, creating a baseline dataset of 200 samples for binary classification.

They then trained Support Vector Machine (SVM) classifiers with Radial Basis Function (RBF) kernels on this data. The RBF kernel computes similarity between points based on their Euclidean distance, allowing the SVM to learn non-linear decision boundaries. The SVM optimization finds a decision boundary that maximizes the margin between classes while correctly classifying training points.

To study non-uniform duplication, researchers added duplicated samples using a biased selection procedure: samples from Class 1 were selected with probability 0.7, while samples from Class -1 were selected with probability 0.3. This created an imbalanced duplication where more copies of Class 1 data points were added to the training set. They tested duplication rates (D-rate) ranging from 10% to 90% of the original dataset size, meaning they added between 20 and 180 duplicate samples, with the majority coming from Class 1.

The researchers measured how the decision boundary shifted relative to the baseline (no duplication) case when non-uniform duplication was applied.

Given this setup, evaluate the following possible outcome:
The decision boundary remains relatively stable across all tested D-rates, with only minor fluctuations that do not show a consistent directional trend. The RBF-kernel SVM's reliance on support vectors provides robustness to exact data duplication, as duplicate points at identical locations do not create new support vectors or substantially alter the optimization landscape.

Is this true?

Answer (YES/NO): NO